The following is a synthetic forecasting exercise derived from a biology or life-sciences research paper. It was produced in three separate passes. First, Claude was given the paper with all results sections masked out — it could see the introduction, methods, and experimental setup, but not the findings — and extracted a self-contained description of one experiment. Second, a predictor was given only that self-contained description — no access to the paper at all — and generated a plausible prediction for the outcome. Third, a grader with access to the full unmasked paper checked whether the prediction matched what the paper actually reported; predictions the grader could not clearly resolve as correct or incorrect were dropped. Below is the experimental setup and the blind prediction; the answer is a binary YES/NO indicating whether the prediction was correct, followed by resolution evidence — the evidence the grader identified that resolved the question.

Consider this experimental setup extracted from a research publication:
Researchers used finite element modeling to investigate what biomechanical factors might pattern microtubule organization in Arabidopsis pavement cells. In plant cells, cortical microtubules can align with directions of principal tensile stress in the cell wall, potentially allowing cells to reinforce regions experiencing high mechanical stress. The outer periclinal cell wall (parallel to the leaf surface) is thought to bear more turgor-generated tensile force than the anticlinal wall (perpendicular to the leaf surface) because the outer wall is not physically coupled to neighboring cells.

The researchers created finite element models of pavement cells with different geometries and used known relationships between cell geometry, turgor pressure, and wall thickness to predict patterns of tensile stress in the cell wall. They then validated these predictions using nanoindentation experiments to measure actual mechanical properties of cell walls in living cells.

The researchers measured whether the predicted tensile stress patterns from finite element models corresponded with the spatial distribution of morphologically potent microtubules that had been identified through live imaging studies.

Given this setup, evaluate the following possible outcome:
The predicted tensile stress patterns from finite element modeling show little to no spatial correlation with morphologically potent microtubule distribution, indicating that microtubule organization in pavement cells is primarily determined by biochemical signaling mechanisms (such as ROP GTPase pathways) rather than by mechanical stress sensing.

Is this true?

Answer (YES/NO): NO